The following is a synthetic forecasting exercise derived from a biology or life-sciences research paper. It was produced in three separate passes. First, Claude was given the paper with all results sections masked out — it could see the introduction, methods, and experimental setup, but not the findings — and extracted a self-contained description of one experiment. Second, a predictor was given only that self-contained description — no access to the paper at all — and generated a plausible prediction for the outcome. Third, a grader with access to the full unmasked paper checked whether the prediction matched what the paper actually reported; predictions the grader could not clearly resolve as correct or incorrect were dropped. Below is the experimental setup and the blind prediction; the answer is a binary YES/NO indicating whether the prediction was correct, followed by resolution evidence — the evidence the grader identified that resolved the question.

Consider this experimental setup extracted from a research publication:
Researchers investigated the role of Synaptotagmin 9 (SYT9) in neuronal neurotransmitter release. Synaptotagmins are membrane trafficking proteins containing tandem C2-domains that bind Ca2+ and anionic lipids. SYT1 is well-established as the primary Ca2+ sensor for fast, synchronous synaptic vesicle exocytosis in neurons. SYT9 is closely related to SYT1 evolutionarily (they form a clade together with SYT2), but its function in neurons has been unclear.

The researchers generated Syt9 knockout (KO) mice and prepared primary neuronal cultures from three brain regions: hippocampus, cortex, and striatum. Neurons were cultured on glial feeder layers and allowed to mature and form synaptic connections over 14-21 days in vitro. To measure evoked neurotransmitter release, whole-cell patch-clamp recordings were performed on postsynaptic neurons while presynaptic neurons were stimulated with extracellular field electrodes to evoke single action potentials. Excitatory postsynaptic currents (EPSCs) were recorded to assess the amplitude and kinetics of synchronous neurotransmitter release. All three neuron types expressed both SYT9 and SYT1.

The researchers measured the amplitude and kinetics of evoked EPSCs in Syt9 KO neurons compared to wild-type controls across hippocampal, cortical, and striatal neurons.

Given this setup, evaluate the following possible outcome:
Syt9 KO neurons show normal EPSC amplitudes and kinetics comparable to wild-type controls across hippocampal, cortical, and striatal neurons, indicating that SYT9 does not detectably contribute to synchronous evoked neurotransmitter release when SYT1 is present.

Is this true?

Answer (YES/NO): YES